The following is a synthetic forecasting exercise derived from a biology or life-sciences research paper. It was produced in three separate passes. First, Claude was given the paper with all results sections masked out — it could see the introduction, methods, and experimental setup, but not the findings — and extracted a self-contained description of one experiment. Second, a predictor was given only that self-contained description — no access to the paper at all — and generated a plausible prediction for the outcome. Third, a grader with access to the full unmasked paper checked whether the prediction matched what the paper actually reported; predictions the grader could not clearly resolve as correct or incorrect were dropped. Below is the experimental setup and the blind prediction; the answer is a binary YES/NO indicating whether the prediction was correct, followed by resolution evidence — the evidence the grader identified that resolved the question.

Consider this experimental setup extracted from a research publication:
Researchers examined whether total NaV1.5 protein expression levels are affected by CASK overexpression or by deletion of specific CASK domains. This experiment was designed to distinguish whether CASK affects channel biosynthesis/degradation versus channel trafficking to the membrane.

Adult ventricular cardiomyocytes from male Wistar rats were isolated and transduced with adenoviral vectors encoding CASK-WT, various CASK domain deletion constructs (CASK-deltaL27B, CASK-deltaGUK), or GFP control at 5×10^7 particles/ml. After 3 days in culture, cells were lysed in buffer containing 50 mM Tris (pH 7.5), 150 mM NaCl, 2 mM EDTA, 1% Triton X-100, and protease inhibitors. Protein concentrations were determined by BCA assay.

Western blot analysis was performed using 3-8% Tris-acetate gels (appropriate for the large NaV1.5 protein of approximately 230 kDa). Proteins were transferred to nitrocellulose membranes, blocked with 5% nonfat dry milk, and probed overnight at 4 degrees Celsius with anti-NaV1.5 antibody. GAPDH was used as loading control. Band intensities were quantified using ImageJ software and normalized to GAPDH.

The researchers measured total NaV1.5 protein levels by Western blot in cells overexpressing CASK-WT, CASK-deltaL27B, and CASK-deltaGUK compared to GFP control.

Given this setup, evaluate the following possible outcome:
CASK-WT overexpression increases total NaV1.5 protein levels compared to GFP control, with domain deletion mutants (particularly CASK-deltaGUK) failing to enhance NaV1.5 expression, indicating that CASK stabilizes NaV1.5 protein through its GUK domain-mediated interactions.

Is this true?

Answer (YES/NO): NO